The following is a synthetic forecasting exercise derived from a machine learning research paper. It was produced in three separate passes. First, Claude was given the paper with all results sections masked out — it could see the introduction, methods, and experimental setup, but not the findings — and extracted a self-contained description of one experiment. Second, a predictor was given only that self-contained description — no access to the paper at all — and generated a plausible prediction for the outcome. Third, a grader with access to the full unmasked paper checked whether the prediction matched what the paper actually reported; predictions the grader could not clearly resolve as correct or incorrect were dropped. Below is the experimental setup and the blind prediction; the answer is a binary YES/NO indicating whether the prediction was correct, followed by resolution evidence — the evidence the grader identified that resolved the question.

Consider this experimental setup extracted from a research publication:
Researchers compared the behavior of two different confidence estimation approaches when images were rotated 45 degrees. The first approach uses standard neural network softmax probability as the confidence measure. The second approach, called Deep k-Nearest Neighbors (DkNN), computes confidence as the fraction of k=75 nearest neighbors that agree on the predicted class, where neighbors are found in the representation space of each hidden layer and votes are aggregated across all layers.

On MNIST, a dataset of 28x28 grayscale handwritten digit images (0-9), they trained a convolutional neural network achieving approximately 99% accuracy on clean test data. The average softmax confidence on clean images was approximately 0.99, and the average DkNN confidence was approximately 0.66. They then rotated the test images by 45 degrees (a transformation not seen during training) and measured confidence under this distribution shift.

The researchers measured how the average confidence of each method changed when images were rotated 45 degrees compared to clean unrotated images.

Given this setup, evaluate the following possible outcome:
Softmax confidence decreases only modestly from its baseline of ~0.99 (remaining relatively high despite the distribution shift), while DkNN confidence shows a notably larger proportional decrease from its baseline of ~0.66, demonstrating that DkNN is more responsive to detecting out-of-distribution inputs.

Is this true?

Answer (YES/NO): YES